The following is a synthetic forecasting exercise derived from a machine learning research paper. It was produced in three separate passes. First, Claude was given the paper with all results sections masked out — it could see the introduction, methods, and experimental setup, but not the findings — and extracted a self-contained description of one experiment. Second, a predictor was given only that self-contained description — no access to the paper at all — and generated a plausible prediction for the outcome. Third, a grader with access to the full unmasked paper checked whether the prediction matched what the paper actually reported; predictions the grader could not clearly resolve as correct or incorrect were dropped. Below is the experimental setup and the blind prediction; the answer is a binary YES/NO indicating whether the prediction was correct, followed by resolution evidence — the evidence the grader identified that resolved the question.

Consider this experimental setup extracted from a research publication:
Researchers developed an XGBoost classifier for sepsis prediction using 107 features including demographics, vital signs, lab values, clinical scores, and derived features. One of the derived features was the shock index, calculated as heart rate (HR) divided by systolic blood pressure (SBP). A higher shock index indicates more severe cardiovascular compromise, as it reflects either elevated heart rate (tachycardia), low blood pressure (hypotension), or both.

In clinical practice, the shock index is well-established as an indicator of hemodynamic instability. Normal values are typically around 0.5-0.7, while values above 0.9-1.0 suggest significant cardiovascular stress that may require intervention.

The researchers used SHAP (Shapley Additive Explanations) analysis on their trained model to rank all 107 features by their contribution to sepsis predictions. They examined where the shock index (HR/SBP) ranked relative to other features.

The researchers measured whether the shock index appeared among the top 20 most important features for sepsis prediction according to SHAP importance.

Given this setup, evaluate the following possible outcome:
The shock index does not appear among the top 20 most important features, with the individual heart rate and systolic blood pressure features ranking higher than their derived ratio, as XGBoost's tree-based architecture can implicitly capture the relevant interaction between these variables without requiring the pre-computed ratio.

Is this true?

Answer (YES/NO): NO